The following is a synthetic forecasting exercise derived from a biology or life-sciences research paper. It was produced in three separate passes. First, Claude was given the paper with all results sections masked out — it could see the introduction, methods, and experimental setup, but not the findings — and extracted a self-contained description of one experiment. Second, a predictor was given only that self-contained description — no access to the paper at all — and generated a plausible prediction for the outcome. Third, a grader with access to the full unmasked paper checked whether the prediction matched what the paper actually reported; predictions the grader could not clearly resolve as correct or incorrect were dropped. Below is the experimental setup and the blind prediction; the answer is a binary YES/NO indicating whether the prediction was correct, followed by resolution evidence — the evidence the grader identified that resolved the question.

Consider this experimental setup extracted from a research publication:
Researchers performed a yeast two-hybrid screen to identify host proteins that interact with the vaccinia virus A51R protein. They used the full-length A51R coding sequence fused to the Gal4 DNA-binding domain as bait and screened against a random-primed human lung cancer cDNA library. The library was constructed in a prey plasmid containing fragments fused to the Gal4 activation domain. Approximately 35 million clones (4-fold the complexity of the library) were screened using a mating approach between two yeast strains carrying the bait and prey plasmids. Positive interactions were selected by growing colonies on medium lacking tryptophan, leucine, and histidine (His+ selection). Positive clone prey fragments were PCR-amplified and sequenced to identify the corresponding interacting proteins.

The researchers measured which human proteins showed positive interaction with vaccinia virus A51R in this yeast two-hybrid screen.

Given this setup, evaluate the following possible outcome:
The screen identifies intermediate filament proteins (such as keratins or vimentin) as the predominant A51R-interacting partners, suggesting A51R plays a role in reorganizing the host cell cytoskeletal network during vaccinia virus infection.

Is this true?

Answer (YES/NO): NO